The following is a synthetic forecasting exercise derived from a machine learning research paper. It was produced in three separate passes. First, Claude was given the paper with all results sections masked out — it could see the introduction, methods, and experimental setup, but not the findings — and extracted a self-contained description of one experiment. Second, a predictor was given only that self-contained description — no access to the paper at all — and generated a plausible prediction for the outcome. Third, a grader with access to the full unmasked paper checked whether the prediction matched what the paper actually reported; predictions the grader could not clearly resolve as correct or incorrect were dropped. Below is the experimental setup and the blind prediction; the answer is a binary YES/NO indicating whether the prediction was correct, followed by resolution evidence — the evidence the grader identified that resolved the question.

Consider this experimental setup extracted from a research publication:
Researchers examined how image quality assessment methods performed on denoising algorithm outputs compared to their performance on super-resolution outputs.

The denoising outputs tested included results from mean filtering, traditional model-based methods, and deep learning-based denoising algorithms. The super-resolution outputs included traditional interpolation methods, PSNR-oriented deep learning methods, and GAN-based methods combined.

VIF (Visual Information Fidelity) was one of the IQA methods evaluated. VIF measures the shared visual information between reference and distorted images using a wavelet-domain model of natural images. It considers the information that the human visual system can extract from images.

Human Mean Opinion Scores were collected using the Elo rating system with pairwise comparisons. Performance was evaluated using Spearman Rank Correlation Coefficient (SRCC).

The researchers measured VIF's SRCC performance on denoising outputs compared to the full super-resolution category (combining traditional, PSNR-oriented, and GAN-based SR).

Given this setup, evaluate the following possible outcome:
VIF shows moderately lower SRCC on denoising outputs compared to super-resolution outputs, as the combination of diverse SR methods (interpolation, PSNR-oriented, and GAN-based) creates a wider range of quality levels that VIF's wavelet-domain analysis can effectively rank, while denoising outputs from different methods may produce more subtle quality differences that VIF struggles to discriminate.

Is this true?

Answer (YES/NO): NO